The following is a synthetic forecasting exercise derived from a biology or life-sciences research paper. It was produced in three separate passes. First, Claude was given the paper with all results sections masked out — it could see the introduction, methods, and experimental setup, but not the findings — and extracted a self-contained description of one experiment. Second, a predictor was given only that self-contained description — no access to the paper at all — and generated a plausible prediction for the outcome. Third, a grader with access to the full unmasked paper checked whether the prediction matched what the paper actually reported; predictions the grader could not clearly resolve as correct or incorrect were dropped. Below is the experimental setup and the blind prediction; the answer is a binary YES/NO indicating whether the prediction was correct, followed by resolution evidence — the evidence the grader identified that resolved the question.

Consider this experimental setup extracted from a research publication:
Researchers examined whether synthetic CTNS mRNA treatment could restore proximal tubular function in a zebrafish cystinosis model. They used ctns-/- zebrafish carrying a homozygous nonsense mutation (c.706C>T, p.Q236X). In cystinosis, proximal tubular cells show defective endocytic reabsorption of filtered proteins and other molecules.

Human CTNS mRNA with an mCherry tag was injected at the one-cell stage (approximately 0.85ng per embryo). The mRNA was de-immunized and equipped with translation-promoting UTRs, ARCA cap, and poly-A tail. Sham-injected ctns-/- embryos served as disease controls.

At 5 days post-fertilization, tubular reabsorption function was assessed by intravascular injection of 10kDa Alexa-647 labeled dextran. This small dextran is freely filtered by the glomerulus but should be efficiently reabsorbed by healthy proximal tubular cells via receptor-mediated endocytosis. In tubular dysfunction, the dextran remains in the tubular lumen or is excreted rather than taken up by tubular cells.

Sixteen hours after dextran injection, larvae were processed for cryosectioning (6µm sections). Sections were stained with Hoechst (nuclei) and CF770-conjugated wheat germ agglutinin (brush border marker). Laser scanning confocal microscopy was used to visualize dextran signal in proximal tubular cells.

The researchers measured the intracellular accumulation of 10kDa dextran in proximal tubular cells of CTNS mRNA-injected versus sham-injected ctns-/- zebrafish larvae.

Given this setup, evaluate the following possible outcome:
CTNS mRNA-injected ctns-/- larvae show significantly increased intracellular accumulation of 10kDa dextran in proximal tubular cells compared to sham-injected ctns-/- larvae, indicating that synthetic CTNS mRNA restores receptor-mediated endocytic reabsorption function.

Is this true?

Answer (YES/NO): YES